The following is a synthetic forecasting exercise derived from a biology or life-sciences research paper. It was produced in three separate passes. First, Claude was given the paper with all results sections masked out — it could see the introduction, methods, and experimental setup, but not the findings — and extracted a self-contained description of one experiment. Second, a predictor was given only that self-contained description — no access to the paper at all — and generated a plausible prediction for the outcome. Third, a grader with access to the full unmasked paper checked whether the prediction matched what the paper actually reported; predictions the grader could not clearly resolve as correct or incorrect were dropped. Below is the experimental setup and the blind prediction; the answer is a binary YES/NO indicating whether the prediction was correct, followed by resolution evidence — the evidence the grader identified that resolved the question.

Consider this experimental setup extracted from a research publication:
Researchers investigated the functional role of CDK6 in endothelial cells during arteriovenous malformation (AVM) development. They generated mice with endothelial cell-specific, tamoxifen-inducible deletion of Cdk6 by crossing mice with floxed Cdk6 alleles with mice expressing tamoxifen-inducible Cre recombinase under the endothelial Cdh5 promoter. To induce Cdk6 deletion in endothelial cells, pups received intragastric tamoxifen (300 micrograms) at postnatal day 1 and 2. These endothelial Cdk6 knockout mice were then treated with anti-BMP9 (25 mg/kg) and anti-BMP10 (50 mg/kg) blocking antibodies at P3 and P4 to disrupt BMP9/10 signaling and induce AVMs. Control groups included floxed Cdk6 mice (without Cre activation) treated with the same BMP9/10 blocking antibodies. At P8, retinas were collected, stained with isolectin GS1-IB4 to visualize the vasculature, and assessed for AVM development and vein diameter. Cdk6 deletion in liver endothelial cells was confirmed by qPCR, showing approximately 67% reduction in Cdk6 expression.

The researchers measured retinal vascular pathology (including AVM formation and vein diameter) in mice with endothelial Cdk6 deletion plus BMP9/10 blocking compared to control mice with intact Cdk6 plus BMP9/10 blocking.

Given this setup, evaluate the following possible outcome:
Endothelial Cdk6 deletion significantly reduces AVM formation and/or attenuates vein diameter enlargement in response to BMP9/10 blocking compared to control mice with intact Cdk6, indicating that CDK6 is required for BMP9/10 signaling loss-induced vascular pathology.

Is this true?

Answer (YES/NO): YES